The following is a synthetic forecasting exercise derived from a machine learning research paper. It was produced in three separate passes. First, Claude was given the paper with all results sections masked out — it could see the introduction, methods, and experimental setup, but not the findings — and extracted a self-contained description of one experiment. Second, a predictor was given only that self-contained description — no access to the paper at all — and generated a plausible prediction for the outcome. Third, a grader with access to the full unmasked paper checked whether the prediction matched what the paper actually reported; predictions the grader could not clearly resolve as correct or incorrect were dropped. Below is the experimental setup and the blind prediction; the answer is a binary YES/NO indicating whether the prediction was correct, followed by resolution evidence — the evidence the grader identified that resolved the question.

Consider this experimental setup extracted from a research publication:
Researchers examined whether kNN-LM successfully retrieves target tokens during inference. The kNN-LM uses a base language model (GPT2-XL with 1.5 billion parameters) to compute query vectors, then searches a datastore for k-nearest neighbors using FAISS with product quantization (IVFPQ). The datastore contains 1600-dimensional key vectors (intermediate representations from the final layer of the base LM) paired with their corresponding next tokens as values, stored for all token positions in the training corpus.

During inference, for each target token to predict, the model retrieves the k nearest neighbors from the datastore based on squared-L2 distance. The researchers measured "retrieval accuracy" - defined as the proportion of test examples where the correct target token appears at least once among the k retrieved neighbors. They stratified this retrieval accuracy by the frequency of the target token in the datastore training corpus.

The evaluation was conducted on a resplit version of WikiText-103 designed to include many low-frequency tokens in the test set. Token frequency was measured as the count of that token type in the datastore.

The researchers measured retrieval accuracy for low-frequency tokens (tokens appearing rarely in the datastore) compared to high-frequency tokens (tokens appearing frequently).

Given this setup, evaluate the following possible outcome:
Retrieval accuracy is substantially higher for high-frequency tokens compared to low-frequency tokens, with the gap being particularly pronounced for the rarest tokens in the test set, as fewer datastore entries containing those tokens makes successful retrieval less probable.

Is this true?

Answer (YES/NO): YES